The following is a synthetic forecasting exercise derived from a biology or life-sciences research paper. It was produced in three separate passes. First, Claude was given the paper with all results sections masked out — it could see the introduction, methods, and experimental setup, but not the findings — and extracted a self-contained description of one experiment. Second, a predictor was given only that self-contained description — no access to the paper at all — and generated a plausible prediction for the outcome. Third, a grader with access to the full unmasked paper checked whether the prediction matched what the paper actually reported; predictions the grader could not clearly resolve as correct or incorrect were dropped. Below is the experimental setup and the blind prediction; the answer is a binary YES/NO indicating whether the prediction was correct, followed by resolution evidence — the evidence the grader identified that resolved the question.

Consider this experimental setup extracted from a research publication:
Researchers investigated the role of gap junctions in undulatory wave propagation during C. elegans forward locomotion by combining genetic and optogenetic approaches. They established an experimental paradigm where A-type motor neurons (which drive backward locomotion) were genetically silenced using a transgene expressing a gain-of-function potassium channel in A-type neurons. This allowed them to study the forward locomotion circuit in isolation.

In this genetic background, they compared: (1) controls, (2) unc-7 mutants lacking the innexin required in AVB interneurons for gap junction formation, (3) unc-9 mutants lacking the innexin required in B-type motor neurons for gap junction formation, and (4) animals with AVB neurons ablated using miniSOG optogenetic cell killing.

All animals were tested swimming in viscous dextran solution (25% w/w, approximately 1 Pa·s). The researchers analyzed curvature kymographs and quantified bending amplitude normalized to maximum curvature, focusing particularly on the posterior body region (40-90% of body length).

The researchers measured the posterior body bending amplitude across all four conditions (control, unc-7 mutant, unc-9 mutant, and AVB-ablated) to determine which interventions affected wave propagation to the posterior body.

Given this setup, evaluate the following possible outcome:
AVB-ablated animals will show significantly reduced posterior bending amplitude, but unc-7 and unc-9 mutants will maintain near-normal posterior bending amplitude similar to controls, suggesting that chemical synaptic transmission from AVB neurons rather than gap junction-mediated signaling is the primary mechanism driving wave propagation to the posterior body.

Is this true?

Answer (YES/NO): NO